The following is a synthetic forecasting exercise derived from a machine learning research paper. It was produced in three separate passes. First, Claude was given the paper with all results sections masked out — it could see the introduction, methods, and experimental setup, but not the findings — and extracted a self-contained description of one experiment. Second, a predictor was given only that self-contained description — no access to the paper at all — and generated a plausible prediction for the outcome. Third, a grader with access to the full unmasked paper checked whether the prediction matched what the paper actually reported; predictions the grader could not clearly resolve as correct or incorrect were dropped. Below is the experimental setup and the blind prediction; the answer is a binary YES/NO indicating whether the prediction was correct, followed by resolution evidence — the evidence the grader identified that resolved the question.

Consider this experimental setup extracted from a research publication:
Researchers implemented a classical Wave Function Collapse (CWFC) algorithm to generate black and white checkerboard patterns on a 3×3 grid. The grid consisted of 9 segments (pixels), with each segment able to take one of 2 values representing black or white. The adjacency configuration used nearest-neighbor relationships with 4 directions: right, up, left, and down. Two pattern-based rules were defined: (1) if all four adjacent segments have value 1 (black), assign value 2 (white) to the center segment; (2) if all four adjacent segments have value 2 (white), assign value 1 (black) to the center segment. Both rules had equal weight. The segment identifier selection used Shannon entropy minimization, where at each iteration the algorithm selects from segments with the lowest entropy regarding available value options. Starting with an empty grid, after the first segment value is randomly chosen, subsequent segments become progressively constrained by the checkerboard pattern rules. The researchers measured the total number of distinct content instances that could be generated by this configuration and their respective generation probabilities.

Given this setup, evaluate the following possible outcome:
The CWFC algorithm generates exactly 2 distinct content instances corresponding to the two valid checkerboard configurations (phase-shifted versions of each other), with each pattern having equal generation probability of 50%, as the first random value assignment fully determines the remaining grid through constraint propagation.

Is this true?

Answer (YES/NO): YES